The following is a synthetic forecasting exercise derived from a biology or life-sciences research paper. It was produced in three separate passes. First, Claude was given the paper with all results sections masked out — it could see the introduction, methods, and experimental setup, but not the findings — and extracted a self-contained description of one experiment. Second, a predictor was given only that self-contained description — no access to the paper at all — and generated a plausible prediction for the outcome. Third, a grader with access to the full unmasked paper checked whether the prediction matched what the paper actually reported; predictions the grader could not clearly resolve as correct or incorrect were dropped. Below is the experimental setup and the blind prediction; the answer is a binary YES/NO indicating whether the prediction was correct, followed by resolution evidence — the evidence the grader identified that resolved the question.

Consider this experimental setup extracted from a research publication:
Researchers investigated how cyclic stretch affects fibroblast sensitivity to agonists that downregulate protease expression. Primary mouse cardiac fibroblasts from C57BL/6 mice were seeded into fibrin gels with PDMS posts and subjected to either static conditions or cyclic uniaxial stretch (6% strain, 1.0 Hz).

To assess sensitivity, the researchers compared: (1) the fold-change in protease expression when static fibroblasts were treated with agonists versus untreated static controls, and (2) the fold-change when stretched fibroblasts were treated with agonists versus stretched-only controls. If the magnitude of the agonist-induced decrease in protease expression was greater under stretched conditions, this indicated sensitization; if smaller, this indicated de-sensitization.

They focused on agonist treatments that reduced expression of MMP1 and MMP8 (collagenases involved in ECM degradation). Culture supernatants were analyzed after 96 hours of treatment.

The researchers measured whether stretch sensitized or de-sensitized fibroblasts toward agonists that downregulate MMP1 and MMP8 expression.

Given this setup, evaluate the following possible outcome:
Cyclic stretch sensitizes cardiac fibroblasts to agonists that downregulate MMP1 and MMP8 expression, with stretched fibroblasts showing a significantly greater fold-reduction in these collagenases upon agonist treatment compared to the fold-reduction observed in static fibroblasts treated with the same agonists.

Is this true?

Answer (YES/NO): YES